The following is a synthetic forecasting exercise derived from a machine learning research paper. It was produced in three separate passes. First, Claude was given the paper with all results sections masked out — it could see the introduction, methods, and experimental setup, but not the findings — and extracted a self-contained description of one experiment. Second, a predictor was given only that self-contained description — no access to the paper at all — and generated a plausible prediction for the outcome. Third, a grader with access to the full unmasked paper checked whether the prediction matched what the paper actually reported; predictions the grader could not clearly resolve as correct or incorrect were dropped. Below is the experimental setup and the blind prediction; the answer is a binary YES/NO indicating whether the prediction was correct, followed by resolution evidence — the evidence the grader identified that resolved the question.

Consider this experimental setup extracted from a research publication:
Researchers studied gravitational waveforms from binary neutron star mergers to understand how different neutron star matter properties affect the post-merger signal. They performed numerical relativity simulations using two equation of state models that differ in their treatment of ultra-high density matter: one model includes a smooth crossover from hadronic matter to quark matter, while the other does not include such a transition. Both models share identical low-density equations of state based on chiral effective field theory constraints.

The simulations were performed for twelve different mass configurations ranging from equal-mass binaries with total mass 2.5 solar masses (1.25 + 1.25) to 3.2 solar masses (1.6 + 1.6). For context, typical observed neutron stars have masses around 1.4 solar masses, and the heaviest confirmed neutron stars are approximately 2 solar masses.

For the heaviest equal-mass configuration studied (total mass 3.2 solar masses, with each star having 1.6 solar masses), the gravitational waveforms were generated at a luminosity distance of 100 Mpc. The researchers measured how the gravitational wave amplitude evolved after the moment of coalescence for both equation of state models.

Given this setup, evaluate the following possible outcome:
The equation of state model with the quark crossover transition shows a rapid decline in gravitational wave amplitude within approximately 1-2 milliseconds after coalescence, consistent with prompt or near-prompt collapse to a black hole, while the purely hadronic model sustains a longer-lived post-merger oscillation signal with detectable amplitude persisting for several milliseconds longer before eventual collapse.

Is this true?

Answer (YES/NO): NO